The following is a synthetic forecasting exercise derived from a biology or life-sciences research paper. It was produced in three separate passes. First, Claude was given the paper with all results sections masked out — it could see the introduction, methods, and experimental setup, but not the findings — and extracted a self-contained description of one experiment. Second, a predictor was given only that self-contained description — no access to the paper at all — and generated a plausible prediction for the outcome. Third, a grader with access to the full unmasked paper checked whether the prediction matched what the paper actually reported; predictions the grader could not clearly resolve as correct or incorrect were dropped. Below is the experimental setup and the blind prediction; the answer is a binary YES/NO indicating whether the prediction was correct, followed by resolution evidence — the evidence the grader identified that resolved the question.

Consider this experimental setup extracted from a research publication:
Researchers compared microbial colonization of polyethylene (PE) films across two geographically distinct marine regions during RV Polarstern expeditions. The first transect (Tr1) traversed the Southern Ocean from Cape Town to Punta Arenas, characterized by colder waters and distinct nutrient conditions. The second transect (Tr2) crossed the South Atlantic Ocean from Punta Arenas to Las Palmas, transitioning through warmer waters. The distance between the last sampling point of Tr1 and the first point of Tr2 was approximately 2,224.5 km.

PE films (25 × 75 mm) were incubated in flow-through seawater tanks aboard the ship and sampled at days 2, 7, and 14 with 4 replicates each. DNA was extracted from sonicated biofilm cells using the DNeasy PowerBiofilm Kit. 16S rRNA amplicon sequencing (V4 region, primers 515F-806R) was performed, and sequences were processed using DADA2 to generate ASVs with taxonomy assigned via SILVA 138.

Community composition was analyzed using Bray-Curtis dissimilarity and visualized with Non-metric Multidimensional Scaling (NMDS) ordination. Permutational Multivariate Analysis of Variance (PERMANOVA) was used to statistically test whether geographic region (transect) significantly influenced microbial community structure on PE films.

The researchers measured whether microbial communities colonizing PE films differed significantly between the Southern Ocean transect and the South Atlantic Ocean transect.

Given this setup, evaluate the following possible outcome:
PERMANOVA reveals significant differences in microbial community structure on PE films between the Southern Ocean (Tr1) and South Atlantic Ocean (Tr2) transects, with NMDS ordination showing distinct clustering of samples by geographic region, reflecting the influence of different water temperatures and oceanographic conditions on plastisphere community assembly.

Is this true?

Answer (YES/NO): YES